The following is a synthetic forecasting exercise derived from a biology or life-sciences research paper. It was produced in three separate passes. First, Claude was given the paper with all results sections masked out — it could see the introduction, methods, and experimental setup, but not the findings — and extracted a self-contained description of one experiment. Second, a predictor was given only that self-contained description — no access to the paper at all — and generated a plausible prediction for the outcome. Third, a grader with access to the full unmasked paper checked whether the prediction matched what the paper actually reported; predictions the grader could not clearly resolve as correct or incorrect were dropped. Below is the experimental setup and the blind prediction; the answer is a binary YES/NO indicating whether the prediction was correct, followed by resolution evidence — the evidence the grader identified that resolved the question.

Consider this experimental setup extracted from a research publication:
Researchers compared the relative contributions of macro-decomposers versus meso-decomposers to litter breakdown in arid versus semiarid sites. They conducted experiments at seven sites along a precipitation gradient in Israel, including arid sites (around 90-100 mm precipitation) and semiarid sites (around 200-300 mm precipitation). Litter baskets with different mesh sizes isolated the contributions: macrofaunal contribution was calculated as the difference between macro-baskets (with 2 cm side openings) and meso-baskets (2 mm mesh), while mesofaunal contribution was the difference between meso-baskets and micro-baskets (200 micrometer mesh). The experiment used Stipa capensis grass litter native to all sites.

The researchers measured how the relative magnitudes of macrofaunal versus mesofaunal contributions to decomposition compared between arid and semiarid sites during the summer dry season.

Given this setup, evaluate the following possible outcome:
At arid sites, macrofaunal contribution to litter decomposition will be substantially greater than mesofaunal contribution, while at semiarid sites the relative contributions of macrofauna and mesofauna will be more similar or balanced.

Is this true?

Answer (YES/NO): NO